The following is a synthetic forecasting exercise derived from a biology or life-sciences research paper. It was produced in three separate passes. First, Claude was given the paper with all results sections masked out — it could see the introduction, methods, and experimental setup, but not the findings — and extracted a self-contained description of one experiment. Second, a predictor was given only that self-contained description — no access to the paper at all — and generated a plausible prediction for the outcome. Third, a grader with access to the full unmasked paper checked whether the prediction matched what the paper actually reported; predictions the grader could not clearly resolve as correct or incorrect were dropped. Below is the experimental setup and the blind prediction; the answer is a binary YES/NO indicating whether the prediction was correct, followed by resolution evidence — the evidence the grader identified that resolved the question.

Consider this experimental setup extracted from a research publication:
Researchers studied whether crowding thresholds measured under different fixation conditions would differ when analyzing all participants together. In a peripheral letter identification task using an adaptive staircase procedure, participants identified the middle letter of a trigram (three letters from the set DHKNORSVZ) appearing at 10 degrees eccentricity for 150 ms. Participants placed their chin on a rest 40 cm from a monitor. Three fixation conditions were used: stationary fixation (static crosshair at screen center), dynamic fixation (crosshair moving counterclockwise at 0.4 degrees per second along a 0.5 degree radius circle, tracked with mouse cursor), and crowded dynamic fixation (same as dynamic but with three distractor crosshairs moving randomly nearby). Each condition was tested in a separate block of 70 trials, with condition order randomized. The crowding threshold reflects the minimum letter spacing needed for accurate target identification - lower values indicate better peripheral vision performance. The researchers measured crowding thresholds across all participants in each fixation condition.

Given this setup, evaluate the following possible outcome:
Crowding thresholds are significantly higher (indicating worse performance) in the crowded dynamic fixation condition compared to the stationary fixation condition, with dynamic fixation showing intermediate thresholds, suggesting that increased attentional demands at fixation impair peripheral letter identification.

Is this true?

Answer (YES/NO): NO